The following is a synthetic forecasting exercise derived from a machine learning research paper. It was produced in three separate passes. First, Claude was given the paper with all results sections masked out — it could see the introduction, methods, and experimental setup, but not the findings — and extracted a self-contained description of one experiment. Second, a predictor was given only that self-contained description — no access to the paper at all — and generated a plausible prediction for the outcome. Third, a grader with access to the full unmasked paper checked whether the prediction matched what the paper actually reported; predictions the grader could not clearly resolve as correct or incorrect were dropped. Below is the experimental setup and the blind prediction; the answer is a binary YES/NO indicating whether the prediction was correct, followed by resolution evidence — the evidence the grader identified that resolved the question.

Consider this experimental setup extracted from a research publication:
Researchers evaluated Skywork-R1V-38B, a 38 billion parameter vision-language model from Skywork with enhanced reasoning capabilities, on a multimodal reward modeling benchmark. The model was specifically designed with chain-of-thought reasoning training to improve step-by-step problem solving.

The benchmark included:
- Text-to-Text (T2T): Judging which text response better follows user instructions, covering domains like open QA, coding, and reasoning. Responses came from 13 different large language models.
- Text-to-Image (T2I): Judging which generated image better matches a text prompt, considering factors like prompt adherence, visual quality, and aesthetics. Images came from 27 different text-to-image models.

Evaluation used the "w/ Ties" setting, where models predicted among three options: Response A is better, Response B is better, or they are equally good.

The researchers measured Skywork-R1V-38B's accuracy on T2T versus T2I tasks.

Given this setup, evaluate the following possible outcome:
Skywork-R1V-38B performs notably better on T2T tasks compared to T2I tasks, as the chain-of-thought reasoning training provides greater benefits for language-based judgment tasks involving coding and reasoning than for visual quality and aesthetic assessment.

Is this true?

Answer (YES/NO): YES